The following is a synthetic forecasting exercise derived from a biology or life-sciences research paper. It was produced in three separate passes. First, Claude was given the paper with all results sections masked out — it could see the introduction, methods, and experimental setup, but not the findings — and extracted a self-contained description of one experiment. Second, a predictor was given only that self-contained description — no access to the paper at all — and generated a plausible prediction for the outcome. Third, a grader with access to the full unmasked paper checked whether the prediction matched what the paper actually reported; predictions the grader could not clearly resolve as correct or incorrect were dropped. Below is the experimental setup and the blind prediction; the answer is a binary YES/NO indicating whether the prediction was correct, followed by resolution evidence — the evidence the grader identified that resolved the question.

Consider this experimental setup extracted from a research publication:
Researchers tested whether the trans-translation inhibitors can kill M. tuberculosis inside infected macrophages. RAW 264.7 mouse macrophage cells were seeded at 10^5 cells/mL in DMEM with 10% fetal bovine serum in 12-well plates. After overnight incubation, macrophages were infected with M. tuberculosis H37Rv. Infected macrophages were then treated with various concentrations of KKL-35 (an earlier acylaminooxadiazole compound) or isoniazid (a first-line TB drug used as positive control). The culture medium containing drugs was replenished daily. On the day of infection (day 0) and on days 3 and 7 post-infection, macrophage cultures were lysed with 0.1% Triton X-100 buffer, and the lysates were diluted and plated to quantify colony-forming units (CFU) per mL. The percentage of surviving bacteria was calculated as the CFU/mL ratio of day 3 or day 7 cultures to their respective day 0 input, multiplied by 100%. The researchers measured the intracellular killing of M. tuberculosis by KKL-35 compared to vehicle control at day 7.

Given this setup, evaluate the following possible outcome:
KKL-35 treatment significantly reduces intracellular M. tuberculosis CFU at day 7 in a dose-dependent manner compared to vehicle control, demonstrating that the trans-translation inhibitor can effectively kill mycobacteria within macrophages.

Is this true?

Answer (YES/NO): NO